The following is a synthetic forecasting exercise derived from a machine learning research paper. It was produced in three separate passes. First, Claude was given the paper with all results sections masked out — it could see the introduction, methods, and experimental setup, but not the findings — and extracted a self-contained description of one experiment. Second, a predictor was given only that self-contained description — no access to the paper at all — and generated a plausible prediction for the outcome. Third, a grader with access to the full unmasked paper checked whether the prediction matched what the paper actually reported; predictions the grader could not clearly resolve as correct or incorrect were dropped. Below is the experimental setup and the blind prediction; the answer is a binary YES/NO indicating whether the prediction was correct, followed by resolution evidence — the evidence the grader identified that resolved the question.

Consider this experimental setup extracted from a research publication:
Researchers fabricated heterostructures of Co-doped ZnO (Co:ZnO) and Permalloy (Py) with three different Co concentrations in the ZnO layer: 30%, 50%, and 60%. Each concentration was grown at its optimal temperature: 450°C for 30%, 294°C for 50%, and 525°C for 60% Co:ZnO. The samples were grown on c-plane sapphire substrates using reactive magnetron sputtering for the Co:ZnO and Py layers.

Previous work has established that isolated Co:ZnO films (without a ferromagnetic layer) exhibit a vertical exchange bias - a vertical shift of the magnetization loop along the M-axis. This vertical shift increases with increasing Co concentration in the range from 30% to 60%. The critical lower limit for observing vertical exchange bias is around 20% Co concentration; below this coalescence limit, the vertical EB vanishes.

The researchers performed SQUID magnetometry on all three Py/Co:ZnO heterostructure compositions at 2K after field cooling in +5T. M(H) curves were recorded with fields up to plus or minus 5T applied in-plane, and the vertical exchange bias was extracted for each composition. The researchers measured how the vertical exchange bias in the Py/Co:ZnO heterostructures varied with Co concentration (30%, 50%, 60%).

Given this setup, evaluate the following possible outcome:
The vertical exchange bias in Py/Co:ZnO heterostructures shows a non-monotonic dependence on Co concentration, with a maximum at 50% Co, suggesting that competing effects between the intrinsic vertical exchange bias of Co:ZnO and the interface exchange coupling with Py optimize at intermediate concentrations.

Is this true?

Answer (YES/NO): NO